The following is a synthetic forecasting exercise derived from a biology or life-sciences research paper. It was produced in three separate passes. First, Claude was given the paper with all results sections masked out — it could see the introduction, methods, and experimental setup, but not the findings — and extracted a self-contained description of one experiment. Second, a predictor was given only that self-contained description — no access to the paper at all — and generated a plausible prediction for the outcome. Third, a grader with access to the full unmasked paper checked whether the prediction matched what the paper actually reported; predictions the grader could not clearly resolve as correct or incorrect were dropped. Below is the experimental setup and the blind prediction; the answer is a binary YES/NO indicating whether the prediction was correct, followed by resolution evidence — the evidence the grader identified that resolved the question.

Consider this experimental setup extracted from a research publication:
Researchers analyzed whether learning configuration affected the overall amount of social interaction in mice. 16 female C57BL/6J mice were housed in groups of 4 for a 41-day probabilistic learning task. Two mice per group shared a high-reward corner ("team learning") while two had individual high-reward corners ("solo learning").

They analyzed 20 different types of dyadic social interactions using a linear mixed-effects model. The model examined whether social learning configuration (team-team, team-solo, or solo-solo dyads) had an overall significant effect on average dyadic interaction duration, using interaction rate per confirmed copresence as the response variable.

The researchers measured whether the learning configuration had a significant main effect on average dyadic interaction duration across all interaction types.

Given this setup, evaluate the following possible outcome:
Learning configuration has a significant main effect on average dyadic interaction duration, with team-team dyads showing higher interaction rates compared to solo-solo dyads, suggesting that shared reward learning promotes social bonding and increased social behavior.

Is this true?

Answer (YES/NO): NO